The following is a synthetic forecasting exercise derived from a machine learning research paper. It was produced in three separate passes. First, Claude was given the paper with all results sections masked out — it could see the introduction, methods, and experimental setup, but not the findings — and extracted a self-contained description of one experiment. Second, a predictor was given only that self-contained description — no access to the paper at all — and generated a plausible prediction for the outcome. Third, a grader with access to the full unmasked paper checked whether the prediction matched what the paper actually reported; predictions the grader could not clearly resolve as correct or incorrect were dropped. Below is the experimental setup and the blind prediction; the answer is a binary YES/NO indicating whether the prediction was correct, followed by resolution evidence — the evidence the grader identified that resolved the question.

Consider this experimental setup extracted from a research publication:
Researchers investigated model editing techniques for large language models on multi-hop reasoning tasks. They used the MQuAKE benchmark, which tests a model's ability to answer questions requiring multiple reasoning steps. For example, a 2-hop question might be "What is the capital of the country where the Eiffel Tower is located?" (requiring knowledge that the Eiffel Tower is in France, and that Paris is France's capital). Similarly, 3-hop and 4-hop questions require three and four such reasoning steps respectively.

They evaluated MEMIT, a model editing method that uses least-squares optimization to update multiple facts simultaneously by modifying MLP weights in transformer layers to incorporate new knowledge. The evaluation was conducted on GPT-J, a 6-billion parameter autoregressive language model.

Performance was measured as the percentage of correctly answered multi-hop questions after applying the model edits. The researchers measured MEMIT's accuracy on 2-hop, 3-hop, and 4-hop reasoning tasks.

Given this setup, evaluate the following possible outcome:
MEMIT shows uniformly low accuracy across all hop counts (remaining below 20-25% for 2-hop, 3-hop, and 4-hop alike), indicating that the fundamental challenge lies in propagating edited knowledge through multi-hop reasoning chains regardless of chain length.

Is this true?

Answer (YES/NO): NO